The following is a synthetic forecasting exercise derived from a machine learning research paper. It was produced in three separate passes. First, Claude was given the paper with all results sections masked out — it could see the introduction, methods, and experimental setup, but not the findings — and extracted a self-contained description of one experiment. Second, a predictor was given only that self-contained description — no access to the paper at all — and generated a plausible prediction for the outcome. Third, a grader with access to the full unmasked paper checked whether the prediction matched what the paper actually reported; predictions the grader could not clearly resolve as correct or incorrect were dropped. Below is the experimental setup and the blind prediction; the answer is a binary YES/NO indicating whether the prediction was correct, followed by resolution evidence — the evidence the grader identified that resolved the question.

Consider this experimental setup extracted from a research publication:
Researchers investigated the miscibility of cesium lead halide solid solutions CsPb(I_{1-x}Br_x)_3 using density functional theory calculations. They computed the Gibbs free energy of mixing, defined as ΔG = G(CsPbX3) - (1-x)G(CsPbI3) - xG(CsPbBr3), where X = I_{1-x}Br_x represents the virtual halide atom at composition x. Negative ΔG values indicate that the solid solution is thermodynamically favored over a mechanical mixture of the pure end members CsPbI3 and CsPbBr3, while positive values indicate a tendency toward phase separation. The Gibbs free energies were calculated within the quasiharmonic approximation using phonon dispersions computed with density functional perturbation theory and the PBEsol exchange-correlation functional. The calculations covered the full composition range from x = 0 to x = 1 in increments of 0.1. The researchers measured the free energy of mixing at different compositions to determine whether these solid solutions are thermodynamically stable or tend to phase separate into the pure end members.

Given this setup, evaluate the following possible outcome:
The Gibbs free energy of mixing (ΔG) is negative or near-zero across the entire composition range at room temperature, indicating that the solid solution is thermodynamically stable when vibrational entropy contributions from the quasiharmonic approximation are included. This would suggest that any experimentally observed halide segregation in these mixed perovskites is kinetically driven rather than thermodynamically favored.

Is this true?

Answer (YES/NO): YES